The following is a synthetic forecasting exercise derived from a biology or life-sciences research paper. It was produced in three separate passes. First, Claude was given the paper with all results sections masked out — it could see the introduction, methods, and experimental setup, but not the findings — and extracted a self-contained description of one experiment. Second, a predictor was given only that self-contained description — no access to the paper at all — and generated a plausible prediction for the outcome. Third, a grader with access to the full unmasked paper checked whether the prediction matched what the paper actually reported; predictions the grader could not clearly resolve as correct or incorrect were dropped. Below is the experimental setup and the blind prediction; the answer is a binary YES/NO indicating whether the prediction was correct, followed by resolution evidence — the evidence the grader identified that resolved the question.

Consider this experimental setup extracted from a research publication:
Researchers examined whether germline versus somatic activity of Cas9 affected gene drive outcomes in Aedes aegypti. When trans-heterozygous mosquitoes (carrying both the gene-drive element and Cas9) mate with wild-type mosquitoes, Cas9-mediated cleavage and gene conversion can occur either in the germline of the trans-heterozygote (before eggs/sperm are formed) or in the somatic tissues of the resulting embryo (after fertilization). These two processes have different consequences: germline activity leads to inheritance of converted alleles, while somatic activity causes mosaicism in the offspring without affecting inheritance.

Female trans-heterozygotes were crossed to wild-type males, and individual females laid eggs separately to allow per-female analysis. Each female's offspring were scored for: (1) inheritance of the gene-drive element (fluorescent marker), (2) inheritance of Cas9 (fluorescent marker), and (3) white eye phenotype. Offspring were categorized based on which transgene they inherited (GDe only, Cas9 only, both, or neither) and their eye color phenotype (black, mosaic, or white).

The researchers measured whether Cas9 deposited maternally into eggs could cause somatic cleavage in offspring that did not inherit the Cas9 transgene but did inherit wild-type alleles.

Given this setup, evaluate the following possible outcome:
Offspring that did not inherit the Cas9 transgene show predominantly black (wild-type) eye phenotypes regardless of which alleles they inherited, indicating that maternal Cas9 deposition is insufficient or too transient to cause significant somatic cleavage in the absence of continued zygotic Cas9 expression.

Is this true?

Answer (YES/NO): NO